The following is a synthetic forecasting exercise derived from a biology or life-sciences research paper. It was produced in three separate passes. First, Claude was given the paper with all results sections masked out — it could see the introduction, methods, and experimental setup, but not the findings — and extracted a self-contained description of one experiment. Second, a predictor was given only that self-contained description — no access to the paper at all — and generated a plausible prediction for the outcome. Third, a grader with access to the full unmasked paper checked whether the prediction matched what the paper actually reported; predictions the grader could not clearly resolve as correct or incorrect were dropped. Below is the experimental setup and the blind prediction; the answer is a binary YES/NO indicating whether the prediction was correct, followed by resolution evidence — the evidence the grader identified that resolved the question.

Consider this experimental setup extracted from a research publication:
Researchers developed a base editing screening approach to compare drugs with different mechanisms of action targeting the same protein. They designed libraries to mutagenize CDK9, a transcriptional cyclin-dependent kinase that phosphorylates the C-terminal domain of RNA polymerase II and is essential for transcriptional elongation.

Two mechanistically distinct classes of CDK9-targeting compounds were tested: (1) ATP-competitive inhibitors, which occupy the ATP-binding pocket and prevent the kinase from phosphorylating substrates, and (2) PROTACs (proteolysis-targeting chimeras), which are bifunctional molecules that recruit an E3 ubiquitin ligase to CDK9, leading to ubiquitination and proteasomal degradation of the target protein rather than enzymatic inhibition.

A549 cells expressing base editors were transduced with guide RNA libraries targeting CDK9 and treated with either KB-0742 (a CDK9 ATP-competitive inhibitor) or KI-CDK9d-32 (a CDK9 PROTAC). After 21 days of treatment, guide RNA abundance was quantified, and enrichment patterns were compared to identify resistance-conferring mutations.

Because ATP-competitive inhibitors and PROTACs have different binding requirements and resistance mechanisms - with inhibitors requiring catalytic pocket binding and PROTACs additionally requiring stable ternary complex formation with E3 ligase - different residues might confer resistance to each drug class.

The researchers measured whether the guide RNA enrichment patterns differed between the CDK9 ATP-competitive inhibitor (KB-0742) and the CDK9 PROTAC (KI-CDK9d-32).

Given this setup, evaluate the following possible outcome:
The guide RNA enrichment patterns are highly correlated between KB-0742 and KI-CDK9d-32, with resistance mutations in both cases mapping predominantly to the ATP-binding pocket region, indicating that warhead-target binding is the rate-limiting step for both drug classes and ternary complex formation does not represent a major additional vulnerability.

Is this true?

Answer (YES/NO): NO